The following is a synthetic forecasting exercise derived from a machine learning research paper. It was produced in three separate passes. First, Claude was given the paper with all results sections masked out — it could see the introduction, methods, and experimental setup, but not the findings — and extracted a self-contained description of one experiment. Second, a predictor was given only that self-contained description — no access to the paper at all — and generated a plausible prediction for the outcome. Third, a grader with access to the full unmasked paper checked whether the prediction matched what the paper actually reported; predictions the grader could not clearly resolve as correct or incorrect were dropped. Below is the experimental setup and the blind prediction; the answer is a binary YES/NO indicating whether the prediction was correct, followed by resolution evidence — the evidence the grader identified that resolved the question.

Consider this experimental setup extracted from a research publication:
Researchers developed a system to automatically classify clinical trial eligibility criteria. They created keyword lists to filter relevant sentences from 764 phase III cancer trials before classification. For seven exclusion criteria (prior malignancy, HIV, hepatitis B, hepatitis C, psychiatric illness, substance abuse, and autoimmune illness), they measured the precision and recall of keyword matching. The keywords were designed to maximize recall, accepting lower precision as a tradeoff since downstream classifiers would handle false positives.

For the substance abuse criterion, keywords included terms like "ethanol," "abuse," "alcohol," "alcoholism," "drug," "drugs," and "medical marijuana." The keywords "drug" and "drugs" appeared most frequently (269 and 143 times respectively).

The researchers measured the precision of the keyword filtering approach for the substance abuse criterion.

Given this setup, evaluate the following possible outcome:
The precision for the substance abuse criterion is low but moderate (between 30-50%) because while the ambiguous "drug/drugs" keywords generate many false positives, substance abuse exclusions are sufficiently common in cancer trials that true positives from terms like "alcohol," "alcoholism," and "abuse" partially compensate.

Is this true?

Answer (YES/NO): NO